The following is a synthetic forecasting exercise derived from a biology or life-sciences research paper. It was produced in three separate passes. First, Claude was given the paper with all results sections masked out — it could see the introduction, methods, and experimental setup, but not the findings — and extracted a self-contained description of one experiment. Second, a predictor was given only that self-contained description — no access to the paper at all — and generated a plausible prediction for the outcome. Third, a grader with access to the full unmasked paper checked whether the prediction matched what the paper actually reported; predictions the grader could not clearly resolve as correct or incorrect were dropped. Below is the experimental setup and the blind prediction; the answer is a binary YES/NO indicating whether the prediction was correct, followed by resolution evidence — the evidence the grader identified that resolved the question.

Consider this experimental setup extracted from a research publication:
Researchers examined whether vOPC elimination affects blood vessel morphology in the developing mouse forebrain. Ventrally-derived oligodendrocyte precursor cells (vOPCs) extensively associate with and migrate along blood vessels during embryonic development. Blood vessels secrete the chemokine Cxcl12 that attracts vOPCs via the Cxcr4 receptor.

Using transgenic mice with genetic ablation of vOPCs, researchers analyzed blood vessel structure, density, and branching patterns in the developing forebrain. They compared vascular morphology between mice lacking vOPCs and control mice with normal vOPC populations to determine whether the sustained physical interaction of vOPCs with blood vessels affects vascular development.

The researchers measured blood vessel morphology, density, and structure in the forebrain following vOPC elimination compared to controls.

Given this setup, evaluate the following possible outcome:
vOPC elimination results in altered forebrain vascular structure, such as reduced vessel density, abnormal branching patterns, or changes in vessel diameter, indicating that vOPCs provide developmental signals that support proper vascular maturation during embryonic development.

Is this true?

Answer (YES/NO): NO